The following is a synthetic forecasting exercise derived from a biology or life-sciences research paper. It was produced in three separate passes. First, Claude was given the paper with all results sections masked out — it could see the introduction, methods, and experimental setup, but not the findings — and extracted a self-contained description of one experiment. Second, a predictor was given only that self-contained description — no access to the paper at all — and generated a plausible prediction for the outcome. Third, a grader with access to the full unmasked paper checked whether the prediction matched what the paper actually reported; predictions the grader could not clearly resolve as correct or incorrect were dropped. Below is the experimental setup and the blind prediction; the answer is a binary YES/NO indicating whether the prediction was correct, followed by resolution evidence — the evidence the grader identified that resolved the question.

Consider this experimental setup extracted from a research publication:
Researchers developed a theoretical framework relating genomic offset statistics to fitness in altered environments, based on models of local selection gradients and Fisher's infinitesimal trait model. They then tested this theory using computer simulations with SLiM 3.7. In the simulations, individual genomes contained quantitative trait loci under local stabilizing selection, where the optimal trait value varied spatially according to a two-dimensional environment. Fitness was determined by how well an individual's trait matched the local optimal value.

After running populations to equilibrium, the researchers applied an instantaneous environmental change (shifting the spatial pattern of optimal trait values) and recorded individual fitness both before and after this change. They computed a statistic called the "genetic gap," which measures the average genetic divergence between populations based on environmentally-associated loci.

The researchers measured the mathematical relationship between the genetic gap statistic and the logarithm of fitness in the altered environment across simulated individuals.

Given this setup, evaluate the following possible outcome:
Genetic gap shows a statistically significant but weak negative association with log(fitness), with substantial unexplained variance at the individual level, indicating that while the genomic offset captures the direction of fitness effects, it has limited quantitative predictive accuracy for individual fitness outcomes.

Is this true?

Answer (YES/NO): NO